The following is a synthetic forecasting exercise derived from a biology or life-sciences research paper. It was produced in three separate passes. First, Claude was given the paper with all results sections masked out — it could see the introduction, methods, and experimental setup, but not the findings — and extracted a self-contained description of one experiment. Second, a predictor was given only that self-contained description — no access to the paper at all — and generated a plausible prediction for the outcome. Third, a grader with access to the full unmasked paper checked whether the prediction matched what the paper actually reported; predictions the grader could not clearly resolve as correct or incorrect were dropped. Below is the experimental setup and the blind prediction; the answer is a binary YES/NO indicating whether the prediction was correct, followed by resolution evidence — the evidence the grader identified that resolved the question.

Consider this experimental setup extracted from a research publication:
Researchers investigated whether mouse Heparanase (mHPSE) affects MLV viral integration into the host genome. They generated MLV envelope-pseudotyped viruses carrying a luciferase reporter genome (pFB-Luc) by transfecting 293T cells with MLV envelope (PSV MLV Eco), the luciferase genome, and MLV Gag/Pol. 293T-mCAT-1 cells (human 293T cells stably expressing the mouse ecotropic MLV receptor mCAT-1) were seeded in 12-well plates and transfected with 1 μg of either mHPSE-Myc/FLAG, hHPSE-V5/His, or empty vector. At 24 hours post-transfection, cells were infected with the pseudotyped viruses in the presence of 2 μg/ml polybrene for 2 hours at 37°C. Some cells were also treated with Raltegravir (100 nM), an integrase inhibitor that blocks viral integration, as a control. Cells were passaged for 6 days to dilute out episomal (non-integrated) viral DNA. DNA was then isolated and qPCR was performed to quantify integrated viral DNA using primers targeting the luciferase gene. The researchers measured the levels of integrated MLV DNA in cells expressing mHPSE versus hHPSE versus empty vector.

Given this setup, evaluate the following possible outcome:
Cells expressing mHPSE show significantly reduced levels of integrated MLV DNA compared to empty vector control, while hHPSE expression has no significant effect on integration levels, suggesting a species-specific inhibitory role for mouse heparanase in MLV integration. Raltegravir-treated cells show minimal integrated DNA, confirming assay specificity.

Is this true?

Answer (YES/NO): NO